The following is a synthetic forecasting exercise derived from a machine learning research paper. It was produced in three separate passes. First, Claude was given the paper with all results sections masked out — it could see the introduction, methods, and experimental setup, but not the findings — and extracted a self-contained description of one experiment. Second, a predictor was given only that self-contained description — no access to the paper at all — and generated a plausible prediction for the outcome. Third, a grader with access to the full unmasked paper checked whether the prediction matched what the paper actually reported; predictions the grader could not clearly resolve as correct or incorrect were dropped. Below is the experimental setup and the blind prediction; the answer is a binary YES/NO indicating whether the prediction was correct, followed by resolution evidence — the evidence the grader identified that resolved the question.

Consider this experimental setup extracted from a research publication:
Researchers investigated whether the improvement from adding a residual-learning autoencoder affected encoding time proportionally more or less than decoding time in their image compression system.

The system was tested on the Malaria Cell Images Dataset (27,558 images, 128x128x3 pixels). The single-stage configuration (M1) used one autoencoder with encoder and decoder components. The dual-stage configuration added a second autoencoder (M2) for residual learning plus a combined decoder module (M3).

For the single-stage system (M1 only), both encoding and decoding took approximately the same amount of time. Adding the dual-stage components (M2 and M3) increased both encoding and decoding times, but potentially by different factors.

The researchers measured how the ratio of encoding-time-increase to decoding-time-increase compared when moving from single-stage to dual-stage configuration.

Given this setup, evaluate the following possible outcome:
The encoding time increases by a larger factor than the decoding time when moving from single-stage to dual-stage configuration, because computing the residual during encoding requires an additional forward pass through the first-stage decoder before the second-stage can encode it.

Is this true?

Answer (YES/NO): NO